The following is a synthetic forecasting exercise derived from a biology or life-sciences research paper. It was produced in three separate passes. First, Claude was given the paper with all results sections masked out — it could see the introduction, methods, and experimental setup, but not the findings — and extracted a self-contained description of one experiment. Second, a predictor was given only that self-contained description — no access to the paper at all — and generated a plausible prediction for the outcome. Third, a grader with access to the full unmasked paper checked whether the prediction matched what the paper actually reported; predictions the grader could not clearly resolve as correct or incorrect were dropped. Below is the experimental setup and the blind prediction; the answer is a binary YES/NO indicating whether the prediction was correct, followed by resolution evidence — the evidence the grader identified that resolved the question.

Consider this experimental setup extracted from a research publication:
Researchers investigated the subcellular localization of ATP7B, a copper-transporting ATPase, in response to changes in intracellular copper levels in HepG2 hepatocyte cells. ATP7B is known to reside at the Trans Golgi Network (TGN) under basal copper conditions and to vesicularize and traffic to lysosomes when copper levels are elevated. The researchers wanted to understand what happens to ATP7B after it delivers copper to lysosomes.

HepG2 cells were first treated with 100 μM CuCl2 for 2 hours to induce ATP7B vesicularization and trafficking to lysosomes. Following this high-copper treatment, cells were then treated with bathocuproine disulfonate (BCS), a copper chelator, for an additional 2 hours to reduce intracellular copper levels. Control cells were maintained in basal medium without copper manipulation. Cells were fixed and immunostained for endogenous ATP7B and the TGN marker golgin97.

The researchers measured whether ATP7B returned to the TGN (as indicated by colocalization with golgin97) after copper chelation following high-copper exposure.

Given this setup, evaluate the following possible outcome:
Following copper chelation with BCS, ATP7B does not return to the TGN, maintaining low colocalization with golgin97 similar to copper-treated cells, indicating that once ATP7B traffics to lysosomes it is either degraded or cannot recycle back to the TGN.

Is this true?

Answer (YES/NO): NO